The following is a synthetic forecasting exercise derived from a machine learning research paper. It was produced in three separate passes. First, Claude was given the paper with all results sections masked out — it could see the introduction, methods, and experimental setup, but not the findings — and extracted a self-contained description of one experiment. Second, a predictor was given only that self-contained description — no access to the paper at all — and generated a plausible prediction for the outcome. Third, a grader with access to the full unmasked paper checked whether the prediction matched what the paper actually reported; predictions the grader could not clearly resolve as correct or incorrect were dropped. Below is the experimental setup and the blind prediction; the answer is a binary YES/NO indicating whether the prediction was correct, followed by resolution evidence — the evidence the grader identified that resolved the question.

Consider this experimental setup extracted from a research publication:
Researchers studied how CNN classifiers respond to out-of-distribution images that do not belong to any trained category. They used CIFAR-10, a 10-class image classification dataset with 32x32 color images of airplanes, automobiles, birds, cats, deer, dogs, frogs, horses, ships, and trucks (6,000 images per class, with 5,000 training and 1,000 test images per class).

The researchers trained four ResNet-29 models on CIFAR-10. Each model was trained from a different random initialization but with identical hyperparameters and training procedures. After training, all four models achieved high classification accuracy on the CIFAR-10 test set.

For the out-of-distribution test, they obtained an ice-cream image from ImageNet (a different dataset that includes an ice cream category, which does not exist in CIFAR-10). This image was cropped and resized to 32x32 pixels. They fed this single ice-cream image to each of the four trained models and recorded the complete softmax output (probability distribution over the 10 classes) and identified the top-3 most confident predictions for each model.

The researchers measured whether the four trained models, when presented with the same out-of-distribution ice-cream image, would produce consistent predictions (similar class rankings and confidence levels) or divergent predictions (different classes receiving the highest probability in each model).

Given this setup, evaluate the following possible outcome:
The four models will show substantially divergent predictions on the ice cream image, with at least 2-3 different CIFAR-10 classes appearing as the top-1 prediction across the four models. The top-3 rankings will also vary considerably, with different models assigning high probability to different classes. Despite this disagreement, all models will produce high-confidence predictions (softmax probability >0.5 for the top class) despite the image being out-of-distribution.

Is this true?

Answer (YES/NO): YES